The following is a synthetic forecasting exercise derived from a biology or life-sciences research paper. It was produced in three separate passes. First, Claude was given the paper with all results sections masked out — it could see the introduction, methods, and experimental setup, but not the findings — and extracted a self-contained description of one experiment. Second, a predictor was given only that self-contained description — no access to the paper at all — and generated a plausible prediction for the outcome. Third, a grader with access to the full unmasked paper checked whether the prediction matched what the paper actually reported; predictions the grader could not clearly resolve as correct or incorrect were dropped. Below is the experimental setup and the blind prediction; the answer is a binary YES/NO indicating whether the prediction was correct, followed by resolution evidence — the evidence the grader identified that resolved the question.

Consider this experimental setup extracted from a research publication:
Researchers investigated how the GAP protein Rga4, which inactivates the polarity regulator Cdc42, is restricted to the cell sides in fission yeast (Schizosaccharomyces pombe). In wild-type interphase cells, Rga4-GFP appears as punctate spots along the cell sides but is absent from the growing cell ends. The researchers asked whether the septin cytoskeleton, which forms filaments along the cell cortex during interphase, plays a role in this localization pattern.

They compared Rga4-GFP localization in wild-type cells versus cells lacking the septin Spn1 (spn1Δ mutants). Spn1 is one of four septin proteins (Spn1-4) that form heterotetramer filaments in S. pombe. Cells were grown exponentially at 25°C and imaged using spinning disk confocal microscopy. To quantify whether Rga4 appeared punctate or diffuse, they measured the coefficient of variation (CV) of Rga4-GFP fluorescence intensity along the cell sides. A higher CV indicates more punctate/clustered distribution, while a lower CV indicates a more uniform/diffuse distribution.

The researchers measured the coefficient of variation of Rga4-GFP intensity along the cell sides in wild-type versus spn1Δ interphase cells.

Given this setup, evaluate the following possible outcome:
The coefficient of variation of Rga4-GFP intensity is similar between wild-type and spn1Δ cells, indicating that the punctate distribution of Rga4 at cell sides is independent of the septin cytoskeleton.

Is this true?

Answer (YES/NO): NO